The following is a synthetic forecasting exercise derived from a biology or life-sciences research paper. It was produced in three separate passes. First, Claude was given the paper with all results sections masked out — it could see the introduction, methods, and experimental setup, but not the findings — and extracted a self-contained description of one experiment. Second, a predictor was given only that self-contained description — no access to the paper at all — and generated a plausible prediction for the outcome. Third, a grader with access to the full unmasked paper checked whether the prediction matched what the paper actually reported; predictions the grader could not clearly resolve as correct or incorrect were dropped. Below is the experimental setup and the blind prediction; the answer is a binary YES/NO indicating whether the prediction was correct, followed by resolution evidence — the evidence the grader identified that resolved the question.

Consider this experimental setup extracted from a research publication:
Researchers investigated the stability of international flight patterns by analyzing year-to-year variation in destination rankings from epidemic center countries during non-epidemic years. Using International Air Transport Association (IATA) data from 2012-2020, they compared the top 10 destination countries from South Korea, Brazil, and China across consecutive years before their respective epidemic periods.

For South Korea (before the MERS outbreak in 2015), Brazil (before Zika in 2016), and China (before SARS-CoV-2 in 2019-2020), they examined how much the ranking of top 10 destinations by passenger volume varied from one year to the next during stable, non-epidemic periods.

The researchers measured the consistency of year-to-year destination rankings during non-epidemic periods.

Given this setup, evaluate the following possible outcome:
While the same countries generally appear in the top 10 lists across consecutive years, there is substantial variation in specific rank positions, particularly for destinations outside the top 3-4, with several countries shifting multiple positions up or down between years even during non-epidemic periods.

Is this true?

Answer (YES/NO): NO